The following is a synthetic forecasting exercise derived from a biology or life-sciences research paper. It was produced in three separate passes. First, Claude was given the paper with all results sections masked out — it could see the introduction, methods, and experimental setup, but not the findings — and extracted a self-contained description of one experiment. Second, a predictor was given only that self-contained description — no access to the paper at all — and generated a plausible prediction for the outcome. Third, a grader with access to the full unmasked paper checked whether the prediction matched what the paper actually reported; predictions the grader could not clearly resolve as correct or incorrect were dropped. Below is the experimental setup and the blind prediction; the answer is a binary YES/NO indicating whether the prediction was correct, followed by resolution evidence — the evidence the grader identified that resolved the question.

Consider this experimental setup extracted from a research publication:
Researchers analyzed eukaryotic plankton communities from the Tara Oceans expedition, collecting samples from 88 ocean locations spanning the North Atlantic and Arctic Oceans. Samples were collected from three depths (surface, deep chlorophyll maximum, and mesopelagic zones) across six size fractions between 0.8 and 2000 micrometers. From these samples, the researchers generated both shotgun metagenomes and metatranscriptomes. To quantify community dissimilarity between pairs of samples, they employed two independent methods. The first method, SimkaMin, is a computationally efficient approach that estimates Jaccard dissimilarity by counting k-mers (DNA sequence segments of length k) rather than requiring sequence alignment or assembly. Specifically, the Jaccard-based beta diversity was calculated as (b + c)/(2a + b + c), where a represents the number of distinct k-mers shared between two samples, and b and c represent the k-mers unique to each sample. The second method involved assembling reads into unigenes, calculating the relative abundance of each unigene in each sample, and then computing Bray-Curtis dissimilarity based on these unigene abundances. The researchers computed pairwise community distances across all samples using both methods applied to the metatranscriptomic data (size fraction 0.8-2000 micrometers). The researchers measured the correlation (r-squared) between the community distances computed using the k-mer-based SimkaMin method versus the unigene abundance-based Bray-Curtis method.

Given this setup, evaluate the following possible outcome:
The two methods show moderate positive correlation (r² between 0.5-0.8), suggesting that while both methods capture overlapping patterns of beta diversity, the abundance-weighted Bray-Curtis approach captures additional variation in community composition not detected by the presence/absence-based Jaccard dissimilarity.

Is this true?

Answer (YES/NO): NO